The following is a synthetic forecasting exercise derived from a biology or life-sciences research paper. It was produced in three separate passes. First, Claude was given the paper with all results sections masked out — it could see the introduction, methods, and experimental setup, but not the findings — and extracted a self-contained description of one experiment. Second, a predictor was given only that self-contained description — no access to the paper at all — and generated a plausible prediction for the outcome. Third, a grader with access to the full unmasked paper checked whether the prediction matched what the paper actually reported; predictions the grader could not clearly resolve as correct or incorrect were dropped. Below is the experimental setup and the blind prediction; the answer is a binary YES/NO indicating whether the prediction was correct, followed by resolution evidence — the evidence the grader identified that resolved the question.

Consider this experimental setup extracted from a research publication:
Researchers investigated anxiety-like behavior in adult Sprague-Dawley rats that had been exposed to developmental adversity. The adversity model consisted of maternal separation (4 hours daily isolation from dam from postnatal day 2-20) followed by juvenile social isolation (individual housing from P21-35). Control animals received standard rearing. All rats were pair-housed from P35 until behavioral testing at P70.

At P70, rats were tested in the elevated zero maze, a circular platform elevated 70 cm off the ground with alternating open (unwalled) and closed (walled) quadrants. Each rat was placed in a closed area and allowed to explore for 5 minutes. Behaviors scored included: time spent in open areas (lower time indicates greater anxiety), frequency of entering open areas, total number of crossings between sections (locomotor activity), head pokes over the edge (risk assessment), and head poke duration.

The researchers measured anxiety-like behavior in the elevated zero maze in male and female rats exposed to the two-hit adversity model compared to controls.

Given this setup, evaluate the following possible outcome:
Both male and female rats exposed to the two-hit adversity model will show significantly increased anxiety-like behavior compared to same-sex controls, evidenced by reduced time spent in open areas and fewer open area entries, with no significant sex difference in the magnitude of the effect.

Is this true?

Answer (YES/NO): NO